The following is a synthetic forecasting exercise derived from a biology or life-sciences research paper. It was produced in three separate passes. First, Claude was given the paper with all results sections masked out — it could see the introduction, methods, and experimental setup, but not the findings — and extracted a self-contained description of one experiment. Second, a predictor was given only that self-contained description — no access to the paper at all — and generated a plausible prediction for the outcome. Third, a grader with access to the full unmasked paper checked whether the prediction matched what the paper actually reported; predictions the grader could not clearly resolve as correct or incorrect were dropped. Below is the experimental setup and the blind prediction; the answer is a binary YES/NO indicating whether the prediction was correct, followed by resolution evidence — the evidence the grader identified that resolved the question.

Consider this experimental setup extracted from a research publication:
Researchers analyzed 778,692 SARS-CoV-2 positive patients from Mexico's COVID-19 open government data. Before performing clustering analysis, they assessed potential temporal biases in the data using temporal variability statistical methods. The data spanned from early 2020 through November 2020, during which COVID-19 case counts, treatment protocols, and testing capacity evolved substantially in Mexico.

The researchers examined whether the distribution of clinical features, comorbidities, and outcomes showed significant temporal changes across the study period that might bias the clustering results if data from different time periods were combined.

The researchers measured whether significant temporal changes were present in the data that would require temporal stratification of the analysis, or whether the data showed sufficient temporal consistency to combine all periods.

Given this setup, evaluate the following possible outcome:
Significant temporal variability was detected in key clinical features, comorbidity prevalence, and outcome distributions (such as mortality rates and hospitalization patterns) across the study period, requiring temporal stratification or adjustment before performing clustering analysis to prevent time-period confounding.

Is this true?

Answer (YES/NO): NO